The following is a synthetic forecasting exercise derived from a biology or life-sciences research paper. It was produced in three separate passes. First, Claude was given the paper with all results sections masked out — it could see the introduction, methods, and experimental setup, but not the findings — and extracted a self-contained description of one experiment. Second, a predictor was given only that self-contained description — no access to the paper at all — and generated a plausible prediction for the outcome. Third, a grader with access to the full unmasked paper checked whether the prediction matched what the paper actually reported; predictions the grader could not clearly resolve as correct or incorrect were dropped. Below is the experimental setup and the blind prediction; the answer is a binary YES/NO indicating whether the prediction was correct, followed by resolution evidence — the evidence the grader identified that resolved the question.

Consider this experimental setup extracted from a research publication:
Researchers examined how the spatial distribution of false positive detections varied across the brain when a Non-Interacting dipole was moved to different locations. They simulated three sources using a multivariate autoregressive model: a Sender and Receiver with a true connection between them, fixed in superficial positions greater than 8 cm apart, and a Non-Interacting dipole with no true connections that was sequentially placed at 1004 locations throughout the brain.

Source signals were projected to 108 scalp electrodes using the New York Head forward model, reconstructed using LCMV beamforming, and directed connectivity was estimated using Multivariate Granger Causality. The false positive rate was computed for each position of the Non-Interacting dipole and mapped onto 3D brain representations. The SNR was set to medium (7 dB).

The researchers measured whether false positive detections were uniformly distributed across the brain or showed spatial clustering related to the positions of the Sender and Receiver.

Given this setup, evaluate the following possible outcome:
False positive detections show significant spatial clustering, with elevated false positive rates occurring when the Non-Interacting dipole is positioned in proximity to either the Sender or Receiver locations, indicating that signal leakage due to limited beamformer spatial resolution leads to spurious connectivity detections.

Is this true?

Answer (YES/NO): YES